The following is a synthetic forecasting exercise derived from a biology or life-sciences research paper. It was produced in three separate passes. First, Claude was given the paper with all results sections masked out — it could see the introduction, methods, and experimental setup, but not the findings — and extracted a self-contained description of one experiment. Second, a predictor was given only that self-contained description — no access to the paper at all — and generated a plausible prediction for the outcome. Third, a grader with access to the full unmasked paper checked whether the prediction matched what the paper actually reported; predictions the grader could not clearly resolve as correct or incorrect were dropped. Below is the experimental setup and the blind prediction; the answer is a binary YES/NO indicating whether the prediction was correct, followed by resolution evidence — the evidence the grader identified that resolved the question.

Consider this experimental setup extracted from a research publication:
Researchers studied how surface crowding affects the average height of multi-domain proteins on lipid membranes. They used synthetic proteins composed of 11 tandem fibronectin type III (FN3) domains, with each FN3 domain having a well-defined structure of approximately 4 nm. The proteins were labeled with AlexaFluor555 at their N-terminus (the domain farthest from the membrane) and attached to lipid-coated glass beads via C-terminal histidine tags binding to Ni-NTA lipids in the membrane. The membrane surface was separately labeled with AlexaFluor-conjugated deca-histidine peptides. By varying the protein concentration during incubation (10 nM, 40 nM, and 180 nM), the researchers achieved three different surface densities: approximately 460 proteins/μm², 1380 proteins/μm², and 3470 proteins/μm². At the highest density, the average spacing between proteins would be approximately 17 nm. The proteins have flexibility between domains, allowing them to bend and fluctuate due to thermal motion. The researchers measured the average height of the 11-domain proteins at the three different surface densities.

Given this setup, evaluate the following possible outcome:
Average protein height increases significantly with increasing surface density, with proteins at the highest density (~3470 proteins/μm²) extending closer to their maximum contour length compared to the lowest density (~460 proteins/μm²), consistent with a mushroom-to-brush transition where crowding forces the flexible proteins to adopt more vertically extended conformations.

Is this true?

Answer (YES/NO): YES